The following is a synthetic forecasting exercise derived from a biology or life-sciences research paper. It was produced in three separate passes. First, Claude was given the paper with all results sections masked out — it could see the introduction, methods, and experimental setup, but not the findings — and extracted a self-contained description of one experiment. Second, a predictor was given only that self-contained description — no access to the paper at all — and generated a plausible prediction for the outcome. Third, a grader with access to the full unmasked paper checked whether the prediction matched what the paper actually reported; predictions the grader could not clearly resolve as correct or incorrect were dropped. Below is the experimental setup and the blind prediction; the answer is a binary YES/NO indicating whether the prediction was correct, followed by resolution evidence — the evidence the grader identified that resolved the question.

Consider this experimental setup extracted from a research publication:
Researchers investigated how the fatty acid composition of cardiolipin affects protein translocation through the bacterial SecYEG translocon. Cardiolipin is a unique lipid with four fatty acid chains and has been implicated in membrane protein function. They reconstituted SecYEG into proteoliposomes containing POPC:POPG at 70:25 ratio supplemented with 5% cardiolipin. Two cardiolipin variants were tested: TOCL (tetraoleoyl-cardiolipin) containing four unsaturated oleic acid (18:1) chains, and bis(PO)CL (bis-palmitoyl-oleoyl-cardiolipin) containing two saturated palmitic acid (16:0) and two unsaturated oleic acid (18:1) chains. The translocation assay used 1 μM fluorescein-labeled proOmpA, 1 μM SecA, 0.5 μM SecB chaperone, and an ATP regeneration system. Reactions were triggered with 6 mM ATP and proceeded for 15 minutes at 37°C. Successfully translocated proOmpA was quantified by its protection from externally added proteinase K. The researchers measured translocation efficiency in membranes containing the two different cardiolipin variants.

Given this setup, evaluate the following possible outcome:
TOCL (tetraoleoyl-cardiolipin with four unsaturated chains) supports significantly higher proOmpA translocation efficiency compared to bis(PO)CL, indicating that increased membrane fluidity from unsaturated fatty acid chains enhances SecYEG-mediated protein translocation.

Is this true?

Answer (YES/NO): NO